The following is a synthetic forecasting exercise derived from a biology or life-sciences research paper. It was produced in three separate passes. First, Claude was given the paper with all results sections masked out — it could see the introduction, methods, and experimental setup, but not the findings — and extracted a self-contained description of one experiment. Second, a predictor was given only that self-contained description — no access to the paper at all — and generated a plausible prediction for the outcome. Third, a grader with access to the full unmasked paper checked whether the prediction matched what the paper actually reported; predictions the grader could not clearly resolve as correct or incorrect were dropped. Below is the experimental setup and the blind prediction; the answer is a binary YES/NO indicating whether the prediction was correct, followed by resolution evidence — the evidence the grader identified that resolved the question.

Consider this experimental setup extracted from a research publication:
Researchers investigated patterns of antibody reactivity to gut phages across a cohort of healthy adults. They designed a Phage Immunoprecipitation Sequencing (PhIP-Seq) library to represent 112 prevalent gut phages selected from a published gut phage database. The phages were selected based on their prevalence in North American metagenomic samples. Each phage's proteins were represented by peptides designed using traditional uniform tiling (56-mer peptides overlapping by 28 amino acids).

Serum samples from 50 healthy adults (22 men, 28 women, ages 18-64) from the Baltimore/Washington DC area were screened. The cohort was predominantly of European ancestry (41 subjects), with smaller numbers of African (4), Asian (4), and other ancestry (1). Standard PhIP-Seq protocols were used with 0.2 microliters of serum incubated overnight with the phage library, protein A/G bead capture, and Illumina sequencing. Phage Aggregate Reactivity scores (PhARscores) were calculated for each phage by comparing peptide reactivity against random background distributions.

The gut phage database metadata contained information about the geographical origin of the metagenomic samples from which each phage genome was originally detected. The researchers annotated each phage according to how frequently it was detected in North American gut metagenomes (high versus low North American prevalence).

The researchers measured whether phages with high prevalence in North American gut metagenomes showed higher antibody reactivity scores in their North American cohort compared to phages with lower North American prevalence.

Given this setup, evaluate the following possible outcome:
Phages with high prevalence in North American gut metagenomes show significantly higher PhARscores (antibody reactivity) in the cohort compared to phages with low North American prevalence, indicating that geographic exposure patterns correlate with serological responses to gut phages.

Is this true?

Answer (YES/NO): NO